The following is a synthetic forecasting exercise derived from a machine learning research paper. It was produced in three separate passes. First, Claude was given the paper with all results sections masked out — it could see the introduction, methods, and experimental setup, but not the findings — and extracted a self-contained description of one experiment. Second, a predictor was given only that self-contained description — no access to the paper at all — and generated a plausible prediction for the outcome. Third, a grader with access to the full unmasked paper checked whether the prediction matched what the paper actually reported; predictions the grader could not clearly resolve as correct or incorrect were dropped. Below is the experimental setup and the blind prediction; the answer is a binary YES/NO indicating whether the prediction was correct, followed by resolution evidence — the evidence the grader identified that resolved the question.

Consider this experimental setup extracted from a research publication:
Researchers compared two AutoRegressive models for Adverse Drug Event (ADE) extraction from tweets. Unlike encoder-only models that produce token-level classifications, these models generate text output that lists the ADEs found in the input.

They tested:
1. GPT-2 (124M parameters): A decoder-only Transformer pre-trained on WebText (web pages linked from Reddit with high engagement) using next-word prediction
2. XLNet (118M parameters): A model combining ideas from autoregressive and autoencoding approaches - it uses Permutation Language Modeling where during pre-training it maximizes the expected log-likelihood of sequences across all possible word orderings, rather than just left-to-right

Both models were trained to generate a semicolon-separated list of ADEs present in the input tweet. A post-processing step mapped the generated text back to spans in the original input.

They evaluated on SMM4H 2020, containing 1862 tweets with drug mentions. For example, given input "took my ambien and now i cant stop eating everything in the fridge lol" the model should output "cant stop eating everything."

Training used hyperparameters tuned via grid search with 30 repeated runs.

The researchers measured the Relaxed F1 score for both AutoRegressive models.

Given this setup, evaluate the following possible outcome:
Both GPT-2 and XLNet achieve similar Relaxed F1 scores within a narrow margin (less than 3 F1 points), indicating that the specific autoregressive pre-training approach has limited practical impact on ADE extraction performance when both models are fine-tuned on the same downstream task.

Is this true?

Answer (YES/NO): NO